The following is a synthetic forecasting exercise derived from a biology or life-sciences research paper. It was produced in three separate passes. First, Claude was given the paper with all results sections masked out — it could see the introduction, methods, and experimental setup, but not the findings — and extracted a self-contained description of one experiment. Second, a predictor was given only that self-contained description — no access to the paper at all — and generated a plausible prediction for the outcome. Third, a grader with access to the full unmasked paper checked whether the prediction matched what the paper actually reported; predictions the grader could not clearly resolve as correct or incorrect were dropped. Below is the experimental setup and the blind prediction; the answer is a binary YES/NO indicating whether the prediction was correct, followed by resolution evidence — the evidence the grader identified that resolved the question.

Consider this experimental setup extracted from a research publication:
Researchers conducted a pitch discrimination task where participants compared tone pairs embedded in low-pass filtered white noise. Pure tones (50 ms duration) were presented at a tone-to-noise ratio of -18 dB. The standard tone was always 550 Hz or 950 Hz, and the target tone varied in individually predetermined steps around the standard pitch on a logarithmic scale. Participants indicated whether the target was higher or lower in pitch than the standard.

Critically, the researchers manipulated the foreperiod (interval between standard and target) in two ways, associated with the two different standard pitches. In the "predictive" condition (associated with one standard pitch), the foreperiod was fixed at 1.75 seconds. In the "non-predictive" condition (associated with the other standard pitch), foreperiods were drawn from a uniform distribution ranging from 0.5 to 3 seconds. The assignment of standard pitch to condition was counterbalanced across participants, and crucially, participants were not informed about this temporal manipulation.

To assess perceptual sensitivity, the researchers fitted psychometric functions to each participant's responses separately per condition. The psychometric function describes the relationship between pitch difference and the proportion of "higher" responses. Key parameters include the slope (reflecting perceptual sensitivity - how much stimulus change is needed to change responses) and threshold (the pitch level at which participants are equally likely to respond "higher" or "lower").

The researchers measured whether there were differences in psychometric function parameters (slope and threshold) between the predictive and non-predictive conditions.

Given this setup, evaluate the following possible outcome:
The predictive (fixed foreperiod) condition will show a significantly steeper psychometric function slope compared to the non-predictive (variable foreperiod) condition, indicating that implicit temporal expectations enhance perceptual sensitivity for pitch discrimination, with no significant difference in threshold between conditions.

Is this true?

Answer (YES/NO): YES